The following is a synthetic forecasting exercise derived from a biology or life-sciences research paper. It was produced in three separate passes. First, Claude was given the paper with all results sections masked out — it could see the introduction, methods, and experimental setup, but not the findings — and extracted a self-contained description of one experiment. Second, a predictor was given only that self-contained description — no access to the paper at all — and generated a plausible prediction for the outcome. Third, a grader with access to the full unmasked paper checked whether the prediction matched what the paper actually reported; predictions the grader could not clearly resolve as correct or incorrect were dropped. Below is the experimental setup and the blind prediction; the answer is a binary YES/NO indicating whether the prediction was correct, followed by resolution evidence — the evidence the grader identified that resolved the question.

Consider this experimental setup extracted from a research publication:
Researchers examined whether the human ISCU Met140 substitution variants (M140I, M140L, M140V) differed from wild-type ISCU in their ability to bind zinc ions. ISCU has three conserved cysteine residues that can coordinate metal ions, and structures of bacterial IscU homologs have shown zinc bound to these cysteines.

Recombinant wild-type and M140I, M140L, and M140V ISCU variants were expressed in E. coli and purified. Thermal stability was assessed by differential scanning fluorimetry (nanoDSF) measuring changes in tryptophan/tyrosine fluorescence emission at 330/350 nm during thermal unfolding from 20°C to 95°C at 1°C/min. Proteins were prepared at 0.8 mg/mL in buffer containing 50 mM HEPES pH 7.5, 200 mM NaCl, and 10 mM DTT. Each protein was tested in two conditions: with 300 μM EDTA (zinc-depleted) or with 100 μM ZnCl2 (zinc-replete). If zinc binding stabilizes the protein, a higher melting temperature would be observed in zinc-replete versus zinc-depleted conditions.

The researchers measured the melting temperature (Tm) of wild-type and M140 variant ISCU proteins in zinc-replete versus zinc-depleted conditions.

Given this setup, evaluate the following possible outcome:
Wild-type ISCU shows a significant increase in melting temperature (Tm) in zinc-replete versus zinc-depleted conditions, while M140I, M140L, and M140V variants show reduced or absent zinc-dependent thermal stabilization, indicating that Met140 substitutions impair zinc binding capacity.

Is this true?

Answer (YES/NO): NO